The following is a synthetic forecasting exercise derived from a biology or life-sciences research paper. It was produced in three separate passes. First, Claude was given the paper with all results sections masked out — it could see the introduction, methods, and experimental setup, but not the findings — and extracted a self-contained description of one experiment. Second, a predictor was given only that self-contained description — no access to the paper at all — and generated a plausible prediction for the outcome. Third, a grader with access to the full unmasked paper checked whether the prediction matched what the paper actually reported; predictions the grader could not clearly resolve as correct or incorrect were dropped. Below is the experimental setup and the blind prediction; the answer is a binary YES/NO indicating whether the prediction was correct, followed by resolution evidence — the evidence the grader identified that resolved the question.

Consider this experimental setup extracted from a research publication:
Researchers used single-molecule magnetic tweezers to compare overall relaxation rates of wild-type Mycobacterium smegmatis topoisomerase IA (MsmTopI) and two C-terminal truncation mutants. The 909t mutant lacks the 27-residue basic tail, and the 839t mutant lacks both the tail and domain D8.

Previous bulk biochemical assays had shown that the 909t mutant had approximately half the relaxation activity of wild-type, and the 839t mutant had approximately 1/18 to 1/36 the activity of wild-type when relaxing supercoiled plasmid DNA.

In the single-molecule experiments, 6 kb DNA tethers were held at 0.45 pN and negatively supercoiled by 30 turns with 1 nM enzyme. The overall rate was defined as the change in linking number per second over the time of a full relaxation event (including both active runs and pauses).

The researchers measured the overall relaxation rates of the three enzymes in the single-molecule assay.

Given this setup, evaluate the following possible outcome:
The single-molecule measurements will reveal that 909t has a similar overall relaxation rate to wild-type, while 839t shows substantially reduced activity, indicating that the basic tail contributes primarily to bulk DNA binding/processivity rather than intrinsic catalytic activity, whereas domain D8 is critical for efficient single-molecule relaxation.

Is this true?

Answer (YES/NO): NO